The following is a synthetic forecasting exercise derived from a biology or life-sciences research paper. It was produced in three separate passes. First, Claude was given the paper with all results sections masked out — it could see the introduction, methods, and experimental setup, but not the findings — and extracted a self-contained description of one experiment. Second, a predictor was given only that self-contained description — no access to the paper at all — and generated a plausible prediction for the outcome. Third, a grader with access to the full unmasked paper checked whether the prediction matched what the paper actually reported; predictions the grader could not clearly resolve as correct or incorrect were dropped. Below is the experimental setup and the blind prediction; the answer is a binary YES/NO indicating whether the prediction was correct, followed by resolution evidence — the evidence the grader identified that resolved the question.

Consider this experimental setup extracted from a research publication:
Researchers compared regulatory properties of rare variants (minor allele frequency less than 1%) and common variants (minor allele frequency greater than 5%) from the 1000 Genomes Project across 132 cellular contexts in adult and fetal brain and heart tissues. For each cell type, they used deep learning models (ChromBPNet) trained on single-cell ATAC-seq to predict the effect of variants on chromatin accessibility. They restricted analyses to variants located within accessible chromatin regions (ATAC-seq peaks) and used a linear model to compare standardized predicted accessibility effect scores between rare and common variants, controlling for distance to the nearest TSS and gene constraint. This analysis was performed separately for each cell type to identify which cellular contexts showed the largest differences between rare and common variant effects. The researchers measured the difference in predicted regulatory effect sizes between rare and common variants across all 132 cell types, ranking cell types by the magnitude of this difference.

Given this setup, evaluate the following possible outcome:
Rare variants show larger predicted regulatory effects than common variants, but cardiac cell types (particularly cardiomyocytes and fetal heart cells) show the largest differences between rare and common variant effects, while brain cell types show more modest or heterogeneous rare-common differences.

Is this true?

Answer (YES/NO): NO